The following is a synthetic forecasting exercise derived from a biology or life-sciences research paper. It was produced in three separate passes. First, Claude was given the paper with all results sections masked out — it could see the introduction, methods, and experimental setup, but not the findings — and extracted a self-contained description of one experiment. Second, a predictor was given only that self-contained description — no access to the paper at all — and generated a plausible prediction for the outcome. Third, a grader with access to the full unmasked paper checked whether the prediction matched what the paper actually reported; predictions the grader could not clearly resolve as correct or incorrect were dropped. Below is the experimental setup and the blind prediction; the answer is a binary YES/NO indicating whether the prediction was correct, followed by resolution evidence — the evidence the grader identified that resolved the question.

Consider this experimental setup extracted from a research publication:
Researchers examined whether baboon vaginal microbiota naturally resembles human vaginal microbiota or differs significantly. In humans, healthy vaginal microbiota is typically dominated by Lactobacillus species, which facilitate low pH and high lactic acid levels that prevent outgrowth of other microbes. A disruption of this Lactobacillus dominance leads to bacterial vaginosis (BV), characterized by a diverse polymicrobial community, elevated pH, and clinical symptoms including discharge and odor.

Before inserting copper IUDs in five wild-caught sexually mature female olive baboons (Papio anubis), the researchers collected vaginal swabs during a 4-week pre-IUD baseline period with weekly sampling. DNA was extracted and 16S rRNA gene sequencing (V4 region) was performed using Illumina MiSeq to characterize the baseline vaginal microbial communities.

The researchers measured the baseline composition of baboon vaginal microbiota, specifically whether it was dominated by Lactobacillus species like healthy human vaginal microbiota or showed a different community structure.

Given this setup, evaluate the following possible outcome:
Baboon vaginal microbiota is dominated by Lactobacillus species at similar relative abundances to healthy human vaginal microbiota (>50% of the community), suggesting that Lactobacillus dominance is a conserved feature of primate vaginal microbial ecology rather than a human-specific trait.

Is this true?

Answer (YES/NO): NO